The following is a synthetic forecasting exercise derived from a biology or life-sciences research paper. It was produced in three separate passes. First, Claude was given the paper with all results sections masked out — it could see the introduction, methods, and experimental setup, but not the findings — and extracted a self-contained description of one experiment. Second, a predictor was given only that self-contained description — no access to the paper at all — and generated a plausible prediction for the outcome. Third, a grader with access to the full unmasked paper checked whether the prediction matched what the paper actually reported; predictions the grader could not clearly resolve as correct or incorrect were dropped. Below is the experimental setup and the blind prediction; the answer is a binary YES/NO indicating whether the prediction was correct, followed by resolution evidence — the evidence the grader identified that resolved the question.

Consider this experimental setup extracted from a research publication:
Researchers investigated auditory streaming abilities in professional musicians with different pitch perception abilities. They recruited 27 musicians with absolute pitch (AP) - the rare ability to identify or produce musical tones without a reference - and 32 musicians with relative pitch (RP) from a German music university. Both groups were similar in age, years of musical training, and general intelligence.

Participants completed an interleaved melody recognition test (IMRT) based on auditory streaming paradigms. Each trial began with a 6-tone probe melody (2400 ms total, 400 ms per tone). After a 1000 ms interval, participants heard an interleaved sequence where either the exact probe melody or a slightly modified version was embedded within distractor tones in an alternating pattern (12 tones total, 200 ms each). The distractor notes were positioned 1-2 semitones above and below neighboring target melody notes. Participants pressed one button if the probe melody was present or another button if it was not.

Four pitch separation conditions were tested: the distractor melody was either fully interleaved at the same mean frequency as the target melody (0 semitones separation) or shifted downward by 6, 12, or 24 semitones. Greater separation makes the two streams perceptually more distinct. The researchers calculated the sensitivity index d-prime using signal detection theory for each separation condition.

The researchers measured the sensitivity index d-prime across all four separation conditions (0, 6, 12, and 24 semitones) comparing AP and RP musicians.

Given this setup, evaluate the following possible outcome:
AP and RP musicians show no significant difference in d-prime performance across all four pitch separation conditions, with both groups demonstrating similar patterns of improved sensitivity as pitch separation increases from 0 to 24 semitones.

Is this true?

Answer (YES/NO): NO